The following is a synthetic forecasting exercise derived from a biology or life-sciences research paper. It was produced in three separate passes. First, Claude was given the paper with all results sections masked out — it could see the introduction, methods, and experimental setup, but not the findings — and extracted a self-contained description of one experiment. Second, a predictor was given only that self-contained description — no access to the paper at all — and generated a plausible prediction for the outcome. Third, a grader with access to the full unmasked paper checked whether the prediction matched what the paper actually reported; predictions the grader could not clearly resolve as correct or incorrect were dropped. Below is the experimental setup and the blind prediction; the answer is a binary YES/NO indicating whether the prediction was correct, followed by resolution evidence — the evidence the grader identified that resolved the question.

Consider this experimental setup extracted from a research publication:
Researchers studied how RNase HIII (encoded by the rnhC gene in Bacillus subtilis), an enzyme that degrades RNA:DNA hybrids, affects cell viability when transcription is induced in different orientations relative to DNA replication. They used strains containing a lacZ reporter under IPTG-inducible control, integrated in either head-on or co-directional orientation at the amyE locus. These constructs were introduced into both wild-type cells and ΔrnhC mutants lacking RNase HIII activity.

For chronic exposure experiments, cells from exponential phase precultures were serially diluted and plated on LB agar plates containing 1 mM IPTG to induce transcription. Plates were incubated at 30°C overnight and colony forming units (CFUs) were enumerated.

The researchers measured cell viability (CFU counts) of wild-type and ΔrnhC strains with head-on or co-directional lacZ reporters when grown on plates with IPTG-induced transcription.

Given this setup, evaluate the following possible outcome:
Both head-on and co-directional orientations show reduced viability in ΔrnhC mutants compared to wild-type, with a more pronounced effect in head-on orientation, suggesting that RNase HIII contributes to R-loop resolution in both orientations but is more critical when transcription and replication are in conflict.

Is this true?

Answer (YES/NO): NO